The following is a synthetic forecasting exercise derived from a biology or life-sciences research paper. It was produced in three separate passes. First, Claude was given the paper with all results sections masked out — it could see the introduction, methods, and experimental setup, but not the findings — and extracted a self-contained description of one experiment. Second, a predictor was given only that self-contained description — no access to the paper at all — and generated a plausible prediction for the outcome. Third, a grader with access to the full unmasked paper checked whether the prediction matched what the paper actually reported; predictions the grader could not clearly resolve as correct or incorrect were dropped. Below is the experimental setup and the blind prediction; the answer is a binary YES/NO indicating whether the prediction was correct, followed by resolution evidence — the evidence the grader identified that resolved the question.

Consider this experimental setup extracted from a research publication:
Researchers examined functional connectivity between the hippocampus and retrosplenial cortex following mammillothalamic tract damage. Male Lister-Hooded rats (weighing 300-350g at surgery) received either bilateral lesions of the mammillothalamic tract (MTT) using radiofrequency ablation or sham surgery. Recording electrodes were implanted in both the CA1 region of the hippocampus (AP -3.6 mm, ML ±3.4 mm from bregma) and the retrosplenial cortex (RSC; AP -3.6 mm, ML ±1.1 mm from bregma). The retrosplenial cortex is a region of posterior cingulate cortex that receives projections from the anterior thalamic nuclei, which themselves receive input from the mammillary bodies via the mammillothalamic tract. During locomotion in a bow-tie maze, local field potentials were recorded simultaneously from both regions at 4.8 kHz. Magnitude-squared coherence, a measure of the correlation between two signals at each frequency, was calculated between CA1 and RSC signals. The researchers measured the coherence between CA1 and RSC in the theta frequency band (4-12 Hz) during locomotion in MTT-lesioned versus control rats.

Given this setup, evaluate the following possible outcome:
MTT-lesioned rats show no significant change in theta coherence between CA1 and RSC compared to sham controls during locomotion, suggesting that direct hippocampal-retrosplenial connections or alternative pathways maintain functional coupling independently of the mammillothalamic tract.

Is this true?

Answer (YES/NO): NO